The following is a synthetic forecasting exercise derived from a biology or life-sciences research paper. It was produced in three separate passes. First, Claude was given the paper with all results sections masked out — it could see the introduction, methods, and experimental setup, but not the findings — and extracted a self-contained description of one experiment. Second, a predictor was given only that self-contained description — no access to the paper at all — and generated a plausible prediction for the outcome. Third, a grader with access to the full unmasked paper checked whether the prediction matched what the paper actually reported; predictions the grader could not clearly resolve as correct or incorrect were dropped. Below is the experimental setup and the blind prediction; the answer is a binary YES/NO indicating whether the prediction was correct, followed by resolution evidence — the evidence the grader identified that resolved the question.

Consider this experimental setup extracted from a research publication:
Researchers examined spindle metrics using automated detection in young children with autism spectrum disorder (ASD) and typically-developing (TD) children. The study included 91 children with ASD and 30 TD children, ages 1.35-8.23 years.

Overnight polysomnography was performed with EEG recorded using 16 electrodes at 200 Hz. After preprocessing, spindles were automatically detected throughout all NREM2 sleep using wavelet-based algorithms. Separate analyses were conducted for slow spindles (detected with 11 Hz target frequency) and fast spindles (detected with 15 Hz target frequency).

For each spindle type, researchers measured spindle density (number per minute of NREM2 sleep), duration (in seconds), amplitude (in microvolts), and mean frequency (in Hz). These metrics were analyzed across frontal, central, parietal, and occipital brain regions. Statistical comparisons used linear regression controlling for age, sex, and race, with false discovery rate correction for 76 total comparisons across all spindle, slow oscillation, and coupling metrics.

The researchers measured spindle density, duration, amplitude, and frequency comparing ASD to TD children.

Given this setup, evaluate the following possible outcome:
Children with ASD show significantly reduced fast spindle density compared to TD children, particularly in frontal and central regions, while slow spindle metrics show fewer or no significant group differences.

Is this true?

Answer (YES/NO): NO